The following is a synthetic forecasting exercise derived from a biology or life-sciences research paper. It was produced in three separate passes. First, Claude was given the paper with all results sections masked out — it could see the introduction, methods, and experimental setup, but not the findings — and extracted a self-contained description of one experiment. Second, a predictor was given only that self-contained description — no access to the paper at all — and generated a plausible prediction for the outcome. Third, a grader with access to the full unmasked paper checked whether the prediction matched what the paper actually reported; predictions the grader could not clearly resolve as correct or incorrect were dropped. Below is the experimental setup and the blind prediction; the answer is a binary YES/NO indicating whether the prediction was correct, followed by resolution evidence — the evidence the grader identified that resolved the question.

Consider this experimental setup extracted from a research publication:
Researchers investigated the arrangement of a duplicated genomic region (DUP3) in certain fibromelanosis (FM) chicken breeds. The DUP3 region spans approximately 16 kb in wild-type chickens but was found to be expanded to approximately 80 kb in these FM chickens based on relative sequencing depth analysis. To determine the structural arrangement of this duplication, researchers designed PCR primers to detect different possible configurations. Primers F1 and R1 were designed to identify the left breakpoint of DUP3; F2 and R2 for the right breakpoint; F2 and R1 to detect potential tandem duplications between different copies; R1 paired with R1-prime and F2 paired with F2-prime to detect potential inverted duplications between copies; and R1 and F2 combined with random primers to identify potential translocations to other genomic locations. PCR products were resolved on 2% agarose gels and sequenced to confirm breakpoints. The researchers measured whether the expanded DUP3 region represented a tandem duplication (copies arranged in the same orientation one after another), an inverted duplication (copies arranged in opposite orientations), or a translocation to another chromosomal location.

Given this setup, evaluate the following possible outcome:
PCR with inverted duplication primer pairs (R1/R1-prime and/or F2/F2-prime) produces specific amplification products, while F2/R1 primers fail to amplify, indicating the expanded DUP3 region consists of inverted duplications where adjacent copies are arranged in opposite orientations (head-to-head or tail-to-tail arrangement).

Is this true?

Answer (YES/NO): NO